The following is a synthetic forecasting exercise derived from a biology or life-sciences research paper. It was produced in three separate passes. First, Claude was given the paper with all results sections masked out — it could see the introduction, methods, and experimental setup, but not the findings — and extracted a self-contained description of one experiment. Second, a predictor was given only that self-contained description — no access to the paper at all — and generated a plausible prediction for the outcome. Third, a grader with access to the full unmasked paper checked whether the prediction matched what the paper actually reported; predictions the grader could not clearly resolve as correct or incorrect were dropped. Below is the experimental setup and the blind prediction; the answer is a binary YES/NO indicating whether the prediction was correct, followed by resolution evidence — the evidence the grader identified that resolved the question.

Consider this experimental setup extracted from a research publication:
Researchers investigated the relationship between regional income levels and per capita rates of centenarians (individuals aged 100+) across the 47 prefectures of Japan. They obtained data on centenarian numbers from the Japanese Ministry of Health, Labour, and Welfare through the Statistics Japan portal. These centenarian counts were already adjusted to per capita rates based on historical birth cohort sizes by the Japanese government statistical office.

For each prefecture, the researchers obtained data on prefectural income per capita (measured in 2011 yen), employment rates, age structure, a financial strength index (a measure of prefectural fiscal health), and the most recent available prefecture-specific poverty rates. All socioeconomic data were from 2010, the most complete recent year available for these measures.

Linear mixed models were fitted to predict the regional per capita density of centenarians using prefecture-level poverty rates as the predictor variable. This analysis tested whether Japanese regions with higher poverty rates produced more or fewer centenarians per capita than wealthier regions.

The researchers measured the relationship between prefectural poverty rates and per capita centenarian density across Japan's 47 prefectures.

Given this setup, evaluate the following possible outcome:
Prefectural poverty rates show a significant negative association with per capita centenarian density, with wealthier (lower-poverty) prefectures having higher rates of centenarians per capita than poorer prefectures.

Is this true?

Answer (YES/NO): NO